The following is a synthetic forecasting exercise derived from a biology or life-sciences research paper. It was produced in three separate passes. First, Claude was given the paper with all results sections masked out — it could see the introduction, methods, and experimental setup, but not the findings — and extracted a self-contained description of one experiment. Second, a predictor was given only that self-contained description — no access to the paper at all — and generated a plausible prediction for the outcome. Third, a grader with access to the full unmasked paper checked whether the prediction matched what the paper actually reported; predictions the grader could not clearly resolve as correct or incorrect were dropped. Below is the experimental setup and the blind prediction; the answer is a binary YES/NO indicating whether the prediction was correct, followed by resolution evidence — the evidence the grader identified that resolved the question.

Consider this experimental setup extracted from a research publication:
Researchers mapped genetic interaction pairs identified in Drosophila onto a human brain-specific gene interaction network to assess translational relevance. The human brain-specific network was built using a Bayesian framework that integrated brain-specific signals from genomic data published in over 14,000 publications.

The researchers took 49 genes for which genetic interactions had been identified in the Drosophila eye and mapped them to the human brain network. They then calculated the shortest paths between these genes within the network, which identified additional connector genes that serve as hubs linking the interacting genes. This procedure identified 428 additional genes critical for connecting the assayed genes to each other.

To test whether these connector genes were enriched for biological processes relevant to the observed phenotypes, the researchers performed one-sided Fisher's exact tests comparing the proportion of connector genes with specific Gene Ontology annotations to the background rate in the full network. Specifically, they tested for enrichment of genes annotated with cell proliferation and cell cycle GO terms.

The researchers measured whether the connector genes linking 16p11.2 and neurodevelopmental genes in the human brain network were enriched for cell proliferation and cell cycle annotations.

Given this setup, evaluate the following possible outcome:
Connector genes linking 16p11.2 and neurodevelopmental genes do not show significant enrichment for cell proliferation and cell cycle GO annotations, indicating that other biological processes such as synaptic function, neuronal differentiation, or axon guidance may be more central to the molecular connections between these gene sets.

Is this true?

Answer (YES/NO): NO